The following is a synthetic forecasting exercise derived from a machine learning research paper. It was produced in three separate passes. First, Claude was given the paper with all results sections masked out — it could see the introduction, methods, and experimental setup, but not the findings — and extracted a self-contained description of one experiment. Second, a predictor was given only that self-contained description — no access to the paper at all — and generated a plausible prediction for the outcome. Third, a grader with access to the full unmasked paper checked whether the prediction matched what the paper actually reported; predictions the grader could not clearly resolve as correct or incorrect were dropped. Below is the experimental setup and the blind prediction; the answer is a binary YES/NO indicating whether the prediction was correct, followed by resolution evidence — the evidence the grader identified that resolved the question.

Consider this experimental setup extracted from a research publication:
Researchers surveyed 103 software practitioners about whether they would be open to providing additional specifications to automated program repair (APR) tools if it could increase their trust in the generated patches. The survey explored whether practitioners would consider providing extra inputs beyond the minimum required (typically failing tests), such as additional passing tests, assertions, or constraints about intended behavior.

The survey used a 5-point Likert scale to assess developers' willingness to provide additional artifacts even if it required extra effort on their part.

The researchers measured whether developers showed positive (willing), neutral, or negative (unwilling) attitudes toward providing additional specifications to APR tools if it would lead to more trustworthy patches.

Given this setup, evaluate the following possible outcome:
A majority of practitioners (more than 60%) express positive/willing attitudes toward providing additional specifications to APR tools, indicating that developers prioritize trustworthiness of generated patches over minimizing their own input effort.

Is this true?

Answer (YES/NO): YES